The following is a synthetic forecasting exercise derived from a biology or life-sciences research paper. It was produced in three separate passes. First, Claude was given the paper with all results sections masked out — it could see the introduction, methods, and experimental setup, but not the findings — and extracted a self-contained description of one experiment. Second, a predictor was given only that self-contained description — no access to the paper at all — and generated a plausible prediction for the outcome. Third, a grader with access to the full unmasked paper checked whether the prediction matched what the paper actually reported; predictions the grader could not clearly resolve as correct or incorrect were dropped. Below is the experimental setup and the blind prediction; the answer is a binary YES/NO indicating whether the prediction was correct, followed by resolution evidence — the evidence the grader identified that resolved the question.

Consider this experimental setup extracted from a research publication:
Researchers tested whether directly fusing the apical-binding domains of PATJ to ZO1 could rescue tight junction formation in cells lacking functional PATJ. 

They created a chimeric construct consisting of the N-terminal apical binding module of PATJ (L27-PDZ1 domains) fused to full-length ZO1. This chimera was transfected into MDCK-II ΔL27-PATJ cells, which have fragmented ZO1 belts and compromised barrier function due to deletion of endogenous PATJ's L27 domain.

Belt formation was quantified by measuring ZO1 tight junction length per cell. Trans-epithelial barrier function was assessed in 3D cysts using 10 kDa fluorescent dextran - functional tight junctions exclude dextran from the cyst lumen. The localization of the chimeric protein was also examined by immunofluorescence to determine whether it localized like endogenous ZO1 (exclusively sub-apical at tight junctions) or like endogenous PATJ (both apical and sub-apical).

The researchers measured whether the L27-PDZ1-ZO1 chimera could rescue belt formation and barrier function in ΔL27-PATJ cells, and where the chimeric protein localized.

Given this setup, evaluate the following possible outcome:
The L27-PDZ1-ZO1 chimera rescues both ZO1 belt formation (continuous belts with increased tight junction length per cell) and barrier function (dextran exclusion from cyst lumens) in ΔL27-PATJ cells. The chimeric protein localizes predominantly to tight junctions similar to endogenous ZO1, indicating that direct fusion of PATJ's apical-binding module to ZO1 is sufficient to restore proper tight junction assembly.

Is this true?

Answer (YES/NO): NO